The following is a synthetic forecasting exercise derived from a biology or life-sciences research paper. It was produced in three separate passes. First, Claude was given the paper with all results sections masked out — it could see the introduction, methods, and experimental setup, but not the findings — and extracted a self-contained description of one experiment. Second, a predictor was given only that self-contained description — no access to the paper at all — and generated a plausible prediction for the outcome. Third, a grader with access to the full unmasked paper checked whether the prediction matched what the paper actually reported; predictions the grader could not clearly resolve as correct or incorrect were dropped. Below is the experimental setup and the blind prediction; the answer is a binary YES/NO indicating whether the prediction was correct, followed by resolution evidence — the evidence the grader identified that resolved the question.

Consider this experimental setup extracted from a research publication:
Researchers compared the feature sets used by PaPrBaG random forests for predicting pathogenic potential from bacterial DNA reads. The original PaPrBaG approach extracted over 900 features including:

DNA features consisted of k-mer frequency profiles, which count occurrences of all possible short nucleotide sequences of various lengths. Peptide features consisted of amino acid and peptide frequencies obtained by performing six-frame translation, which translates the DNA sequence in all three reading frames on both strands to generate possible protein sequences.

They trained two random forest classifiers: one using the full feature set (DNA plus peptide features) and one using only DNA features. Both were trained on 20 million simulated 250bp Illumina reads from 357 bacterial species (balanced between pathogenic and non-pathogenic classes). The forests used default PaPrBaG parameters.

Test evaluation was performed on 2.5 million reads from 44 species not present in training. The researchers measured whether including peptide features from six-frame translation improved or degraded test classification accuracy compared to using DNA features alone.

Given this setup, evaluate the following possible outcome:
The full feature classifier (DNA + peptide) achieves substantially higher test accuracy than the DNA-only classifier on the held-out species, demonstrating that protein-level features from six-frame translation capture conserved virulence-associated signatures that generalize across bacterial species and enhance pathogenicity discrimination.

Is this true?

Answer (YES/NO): NO